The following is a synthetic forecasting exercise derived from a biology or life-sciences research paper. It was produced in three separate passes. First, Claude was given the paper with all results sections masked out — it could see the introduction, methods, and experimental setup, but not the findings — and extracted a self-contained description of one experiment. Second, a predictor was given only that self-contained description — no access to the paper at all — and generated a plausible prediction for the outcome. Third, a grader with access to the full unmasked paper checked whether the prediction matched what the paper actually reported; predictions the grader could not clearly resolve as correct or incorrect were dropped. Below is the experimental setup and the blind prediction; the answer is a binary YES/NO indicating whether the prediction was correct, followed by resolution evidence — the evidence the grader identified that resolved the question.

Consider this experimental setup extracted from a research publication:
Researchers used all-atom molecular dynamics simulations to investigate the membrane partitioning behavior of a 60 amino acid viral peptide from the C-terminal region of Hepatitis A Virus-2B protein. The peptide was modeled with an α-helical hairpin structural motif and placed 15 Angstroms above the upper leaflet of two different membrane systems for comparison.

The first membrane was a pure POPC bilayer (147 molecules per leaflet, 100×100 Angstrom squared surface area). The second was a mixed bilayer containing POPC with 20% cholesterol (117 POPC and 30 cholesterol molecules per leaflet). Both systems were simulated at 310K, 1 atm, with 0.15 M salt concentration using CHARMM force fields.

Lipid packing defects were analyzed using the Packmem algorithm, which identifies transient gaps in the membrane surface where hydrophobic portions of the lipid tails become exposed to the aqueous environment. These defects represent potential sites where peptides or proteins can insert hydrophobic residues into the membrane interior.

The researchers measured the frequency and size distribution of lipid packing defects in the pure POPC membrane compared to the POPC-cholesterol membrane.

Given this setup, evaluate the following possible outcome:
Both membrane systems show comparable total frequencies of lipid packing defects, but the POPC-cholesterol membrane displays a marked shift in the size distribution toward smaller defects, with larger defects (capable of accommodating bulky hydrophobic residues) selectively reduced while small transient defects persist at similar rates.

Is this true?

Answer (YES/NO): NO